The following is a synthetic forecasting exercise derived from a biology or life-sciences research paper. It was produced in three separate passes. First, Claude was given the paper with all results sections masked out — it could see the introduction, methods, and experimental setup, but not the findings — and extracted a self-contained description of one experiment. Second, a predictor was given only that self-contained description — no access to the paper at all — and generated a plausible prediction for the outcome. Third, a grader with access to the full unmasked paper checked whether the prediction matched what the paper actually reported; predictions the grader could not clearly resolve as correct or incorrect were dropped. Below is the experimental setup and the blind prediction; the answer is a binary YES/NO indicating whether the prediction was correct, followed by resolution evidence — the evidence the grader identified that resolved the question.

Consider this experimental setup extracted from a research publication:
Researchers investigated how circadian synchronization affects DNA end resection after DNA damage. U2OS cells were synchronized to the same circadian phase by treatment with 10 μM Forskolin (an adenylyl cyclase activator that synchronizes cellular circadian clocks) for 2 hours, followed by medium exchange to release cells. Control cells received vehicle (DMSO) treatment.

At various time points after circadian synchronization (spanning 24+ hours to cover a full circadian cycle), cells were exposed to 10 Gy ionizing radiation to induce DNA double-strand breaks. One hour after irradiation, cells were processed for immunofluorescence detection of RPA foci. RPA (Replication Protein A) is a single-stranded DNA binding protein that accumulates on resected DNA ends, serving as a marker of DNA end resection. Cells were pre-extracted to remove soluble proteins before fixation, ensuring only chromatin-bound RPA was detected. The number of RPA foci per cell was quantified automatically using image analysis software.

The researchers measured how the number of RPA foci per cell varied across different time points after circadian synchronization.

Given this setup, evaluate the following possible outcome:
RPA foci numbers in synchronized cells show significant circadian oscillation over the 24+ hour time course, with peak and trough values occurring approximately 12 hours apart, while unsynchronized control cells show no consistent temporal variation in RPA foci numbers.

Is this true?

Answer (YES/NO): YES